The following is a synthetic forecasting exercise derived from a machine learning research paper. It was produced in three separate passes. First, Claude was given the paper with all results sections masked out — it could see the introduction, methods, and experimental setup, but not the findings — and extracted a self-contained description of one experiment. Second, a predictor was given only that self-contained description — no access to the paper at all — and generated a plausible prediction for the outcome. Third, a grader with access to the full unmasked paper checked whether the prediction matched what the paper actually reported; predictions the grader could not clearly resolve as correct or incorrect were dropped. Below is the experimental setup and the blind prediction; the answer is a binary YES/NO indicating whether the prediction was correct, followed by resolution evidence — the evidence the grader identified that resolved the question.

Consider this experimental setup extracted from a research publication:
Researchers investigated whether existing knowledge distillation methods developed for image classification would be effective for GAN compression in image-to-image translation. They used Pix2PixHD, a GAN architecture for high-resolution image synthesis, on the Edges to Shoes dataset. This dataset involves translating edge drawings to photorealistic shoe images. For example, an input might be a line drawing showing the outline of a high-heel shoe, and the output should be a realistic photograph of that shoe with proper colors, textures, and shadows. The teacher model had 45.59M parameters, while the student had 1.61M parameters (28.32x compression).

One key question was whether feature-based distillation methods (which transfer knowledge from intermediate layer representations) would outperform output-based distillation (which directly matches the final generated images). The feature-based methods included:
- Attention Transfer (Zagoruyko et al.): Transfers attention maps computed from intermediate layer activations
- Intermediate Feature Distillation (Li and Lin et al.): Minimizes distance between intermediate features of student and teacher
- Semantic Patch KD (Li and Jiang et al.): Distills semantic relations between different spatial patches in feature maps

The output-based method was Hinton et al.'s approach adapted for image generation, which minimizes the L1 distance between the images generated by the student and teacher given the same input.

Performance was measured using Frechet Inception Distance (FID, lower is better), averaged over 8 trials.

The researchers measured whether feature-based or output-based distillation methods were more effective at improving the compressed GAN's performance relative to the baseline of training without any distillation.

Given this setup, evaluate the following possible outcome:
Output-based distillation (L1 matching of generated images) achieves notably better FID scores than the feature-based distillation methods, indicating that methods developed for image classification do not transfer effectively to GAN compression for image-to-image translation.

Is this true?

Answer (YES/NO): NO